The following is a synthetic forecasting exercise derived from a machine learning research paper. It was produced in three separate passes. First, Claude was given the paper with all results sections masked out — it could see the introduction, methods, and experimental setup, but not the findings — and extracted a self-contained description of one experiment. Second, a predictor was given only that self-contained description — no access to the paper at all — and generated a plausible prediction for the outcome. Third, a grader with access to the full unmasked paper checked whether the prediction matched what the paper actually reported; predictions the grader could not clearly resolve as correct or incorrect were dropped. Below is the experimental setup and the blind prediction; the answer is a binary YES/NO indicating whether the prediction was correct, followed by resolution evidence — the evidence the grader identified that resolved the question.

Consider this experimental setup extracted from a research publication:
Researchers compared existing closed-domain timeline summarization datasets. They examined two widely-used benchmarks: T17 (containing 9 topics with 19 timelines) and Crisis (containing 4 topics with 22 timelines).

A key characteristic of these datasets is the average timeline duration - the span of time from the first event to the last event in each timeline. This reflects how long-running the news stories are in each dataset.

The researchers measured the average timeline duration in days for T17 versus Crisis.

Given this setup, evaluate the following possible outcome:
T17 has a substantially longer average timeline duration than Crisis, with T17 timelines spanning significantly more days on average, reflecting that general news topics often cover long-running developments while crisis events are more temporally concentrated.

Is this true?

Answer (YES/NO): NO